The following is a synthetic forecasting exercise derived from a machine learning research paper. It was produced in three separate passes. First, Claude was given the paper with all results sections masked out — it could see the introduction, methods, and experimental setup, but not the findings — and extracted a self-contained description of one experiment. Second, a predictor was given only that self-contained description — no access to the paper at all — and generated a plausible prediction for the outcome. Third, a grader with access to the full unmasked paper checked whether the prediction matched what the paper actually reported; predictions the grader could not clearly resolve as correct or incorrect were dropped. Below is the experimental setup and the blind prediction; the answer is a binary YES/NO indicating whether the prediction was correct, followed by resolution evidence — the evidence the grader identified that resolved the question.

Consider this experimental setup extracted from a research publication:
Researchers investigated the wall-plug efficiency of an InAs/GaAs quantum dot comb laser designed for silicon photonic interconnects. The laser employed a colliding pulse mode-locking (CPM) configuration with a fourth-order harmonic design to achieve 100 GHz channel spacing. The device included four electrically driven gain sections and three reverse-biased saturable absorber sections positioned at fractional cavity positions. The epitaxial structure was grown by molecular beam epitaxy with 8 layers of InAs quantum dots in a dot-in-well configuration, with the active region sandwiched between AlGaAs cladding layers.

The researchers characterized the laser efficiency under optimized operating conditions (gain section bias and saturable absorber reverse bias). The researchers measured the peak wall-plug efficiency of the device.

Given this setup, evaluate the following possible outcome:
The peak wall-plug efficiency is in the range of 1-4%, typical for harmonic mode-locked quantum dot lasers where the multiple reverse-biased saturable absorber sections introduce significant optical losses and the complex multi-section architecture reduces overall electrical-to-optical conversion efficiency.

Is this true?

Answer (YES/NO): NO